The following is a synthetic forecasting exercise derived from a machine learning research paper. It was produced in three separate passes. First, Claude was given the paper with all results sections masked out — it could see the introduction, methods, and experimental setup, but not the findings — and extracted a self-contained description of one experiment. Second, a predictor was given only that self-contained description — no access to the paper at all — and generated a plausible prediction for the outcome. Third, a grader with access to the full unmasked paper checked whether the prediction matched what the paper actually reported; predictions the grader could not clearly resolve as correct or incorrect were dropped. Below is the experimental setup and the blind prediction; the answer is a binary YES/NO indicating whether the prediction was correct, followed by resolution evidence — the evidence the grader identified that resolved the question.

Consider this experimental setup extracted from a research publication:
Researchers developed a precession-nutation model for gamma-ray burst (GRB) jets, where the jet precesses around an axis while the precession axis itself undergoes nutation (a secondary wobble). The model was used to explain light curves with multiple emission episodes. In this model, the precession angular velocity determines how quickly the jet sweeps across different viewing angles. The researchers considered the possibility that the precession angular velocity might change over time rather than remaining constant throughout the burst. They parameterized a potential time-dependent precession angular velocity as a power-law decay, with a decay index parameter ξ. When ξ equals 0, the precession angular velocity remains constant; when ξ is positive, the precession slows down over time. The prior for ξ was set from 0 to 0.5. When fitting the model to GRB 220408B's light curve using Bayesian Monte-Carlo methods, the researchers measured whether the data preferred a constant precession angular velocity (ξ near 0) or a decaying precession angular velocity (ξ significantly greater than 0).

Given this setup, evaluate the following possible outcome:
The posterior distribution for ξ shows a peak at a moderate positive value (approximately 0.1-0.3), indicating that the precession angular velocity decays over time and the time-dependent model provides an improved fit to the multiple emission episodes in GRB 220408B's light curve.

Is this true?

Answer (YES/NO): NO